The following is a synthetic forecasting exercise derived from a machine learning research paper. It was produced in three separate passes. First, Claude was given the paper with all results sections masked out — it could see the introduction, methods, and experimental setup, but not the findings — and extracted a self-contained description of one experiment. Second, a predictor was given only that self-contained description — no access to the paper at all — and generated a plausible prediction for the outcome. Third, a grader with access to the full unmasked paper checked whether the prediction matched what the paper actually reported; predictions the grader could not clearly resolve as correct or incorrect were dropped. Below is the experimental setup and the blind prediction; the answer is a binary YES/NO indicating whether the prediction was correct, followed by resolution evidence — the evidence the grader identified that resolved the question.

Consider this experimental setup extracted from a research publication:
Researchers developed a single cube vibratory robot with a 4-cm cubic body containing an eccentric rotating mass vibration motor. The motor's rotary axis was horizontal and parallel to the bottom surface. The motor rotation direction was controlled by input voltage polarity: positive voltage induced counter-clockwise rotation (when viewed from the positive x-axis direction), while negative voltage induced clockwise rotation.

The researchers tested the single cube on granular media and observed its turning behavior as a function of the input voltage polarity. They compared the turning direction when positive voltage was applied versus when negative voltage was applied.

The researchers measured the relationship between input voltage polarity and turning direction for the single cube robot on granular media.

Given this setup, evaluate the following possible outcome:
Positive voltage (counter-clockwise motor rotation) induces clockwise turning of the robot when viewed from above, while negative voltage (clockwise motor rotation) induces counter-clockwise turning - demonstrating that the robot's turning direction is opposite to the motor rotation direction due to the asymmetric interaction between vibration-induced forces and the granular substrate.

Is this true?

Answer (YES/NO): NO